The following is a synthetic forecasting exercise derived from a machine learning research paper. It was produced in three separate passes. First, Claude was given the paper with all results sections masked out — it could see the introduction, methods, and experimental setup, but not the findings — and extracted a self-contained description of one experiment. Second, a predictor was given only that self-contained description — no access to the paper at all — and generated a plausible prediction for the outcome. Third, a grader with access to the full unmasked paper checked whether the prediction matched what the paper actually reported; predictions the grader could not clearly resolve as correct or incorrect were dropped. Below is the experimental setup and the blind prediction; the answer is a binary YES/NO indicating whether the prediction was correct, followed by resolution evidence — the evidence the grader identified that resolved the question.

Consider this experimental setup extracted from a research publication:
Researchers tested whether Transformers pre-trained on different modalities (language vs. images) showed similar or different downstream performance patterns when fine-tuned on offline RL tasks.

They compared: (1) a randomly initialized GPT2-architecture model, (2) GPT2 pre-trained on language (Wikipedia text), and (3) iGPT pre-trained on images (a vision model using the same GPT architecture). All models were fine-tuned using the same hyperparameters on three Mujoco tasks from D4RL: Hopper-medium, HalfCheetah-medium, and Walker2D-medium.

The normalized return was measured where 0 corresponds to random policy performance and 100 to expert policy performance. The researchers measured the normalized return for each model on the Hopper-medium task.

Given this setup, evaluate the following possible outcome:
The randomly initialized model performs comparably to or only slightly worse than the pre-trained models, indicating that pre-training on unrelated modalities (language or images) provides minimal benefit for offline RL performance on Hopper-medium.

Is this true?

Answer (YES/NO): NO